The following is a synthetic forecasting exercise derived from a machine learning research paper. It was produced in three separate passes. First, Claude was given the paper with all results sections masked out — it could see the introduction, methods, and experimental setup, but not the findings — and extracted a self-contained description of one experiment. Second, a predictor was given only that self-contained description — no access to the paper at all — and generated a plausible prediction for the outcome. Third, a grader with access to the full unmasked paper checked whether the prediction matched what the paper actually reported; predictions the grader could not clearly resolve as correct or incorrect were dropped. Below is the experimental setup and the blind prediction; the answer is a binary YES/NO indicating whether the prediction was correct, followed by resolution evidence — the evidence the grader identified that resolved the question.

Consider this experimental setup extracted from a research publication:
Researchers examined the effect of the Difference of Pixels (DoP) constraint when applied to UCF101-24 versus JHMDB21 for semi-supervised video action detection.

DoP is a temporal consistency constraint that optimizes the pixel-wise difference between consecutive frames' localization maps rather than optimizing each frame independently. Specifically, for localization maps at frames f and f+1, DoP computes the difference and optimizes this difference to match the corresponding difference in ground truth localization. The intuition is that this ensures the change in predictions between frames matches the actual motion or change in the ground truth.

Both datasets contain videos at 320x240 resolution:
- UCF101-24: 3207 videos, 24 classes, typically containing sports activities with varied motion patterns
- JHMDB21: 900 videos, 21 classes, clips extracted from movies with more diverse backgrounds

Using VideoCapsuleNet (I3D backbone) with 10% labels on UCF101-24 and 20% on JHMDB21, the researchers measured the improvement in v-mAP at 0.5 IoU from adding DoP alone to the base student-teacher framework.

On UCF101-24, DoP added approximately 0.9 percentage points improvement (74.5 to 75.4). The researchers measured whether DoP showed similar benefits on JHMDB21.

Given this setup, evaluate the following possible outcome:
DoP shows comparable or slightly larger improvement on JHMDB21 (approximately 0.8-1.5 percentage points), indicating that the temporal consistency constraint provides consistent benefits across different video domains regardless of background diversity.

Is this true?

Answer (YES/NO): NO